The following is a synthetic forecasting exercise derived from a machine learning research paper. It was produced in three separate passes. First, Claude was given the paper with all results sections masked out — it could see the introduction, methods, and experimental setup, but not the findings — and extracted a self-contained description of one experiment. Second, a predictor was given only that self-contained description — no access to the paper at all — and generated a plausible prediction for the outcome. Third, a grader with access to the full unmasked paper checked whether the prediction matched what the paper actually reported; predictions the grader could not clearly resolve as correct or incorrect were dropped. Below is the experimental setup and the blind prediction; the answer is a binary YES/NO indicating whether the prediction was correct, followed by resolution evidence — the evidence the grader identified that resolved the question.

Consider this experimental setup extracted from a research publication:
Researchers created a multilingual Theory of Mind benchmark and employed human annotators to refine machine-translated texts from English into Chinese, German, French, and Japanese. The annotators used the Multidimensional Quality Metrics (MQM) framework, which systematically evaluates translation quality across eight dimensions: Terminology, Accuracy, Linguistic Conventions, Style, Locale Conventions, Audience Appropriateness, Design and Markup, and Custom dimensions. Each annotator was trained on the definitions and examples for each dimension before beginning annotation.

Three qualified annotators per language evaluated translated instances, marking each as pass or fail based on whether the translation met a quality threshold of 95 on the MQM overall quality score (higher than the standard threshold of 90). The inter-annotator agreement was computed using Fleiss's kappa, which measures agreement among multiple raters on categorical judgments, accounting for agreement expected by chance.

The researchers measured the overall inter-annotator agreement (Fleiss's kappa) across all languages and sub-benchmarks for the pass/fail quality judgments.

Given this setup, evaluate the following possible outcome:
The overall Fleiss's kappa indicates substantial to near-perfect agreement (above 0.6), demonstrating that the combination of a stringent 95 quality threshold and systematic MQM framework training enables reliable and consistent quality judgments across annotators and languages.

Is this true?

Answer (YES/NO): YES